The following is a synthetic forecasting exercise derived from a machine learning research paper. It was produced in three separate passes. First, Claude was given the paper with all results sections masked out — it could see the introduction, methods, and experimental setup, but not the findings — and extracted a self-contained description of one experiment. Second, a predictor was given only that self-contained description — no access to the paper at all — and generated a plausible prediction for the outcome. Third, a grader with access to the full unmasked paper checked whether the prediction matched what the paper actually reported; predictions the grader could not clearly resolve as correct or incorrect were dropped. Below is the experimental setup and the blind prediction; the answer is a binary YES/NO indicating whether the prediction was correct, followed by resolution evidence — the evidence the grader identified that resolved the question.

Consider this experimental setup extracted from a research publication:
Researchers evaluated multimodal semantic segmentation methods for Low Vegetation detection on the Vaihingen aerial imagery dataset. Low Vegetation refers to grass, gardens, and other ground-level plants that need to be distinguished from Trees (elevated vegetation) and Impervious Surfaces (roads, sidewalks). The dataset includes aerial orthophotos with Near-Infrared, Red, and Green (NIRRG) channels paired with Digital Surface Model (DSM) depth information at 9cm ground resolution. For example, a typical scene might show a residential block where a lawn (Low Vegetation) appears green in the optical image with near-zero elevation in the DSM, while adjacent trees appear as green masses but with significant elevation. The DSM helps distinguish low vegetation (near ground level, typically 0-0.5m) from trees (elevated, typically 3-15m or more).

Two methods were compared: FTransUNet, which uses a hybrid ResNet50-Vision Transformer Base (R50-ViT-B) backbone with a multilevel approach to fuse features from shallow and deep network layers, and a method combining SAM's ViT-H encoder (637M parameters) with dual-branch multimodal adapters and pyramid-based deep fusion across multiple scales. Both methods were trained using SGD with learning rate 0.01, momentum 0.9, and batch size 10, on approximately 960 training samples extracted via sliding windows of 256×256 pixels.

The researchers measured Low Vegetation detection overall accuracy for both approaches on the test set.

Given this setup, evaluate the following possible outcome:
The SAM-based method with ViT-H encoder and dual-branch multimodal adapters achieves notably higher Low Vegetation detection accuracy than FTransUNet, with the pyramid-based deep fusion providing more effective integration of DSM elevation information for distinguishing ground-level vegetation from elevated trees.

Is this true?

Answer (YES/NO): NO